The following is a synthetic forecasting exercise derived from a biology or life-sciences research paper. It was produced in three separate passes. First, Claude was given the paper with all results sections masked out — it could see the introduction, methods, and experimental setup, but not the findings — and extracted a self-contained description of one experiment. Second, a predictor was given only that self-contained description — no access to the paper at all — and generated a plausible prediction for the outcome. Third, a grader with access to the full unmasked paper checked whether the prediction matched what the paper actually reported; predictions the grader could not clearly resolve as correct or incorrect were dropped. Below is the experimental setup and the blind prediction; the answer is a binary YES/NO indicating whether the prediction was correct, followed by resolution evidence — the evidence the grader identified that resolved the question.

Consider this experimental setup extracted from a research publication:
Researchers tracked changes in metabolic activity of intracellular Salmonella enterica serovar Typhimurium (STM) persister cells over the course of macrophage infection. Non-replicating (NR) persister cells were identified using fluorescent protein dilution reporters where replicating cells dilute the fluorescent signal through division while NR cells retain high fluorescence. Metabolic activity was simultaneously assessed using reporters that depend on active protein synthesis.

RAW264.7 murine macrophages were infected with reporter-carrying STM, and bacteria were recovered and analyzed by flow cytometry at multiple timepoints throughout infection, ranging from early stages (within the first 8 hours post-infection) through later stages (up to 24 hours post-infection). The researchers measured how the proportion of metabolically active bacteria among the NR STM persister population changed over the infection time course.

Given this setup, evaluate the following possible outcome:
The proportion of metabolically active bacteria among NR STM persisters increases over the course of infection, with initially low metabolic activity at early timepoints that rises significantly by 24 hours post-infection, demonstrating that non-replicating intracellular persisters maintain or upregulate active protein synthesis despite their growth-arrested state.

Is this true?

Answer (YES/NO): NO